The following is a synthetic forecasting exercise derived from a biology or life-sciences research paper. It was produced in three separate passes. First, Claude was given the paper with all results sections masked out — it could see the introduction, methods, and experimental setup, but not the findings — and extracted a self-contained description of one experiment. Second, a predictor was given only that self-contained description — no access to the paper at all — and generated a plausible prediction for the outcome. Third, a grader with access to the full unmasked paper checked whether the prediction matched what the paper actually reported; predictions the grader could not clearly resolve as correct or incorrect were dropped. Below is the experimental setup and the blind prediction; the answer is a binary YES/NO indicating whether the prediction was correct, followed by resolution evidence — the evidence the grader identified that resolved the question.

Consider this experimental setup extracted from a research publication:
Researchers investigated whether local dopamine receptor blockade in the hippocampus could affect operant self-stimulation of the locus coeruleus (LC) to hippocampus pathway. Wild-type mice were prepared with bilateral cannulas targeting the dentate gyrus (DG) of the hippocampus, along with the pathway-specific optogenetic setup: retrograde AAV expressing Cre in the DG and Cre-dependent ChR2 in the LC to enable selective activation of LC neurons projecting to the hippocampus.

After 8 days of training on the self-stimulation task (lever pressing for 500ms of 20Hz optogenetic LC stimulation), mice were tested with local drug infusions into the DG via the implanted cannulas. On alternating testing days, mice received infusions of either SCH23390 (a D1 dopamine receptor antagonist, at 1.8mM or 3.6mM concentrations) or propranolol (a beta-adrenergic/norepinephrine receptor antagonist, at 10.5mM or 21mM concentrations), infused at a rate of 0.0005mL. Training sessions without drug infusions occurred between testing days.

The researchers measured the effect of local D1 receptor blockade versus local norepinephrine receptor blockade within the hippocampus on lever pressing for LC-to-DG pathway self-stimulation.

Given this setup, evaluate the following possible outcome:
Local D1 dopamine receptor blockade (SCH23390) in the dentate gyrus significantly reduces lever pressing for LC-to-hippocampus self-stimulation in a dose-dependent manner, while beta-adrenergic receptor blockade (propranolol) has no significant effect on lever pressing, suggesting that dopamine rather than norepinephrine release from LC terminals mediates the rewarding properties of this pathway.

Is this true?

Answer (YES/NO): NO